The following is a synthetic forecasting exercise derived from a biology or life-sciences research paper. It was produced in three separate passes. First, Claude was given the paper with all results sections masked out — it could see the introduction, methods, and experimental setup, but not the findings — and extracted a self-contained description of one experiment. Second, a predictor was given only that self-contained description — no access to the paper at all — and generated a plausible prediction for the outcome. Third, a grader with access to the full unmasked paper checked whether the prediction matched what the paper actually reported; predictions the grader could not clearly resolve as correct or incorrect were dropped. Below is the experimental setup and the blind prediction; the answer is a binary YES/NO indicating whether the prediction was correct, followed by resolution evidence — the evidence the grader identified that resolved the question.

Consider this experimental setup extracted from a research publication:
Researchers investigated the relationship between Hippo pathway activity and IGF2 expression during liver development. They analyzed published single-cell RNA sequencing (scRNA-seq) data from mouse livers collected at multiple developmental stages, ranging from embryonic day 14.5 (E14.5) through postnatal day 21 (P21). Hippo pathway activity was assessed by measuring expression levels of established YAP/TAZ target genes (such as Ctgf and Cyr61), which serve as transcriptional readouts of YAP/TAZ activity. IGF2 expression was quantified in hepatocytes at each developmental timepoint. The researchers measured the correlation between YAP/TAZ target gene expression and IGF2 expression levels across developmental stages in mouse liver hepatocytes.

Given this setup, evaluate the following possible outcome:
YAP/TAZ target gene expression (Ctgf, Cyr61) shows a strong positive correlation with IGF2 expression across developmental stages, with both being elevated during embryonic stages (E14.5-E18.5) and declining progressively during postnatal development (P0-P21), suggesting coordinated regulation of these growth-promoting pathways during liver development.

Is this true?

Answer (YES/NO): YES